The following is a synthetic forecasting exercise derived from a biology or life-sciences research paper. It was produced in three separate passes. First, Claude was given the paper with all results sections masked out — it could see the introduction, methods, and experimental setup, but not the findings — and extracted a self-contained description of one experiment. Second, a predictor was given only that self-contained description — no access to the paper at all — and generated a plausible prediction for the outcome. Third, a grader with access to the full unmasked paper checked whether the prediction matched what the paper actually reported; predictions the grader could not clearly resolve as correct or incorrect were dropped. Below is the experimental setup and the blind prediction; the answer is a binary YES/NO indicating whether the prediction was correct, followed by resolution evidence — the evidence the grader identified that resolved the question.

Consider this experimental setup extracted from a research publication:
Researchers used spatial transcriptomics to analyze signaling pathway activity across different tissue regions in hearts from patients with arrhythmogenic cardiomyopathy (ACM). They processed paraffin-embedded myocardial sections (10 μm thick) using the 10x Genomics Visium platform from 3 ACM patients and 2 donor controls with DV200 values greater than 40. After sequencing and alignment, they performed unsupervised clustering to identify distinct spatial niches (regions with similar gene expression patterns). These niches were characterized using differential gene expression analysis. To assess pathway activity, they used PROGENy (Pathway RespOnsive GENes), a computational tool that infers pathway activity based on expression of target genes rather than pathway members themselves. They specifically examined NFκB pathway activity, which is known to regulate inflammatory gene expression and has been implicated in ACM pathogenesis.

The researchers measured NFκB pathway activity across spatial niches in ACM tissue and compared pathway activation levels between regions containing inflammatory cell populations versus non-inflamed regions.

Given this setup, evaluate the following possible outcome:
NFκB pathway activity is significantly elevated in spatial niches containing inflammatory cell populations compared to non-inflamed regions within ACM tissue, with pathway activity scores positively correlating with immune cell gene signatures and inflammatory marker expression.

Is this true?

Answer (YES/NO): YES